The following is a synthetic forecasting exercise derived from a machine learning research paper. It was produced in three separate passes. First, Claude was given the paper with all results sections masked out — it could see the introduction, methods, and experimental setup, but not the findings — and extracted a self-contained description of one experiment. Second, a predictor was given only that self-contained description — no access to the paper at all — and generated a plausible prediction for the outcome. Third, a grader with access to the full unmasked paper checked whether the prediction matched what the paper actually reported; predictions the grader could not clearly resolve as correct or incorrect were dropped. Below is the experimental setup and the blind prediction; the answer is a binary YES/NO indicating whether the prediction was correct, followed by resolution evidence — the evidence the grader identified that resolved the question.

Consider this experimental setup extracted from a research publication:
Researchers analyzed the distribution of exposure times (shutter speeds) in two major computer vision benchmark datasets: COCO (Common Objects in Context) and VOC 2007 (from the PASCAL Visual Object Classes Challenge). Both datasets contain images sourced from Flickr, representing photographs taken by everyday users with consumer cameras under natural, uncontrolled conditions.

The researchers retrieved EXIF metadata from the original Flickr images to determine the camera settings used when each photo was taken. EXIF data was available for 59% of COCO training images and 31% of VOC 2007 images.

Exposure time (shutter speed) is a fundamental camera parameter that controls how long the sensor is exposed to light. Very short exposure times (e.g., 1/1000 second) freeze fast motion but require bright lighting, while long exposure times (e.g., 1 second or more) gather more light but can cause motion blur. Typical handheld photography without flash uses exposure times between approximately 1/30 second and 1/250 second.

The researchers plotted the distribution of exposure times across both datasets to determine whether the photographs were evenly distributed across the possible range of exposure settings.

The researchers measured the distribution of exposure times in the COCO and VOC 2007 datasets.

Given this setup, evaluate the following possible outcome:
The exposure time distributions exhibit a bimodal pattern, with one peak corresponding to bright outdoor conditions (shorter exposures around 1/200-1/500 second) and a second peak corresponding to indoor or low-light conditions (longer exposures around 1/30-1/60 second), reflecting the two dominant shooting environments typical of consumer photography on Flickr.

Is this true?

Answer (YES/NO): NO